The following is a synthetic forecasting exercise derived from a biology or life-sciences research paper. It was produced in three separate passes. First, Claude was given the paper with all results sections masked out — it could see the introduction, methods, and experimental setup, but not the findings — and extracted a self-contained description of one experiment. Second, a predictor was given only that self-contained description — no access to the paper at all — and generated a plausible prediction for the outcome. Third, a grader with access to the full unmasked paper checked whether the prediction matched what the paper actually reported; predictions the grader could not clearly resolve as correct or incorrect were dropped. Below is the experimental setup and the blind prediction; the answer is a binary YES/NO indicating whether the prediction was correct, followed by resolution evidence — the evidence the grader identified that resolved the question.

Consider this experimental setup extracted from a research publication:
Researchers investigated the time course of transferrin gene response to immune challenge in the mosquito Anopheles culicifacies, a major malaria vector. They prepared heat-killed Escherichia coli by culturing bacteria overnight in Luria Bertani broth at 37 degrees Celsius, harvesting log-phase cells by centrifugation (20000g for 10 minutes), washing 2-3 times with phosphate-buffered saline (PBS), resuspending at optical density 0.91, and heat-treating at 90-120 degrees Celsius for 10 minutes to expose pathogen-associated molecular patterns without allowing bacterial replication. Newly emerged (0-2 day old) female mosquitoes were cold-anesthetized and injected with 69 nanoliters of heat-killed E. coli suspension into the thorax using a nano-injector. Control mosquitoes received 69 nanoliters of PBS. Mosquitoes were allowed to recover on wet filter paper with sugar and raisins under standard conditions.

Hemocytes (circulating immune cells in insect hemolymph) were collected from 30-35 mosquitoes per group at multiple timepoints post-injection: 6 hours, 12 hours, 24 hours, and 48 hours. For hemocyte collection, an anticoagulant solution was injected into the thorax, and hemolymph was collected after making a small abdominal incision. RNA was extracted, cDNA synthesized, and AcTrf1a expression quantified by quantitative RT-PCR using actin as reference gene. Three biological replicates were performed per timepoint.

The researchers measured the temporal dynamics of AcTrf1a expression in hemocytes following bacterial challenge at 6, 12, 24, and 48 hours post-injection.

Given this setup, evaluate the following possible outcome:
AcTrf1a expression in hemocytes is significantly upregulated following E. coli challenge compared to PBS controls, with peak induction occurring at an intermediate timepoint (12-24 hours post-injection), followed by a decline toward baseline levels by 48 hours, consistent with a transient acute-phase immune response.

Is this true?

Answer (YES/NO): NO